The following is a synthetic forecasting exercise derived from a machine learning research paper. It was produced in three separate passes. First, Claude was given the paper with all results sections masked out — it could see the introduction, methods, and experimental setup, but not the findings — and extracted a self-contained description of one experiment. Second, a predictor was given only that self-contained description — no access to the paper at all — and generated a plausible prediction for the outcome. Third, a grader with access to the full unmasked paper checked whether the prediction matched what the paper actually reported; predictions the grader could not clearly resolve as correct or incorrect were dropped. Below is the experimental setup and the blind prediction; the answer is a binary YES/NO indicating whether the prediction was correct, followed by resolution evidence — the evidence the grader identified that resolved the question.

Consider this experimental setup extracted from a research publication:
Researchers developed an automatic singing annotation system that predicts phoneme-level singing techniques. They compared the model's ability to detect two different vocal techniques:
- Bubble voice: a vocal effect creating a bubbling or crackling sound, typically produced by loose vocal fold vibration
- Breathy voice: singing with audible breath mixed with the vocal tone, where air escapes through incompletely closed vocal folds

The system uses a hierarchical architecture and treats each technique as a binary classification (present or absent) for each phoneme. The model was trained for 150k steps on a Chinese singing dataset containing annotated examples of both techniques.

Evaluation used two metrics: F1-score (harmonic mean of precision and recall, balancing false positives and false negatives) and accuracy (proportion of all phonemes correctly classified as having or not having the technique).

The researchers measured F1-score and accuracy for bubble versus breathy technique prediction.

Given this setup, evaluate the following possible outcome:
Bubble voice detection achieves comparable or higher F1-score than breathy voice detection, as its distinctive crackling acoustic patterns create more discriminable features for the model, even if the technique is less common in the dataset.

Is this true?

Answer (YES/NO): YES